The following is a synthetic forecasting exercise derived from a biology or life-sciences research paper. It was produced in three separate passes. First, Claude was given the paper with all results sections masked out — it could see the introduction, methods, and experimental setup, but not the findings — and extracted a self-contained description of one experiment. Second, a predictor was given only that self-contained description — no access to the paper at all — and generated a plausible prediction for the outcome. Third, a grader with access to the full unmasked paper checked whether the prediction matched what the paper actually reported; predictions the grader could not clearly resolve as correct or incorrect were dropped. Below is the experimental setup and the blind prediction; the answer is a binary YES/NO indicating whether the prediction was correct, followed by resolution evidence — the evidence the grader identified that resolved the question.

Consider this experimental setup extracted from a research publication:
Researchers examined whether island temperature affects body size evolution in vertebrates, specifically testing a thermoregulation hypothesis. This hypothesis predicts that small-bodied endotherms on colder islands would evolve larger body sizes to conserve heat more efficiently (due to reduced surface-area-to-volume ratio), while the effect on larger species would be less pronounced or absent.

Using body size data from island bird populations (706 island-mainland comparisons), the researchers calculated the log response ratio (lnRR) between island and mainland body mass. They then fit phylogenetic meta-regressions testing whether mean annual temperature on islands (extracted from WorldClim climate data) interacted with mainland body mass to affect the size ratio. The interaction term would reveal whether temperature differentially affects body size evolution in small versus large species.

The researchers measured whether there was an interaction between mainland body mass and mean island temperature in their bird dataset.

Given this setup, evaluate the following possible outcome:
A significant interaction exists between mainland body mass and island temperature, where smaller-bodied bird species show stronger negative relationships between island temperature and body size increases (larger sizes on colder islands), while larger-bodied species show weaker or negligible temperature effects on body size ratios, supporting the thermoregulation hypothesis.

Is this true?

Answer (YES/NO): NO